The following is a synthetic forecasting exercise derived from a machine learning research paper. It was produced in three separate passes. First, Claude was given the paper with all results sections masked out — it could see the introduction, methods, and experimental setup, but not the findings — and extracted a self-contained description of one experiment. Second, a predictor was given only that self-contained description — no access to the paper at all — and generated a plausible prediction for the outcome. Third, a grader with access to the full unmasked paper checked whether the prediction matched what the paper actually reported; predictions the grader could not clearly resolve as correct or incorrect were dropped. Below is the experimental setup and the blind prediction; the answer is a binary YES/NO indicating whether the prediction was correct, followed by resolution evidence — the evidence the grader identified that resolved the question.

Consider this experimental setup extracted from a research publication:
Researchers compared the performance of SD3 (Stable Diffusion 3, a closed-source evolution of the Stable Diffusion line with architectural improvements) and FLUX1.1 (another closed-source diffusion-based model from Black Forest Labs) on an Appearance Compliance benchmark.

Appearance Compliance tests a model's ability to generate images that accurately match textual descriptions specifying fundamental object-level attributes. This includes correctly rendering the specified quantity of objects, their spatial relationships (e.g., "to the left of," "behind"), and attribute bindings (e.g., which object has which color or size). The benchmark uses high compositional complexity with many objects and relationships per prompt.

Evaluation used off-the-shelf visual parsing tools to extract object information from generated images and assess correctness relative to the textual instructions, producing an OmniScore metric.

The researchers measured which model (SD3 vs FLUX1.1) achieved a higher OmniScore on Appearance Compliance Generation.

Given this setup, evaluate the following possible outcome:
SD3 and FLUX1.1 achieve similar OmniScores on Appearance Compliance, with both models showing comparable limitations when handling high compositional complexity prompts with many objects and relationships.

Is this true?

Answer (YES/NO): NO